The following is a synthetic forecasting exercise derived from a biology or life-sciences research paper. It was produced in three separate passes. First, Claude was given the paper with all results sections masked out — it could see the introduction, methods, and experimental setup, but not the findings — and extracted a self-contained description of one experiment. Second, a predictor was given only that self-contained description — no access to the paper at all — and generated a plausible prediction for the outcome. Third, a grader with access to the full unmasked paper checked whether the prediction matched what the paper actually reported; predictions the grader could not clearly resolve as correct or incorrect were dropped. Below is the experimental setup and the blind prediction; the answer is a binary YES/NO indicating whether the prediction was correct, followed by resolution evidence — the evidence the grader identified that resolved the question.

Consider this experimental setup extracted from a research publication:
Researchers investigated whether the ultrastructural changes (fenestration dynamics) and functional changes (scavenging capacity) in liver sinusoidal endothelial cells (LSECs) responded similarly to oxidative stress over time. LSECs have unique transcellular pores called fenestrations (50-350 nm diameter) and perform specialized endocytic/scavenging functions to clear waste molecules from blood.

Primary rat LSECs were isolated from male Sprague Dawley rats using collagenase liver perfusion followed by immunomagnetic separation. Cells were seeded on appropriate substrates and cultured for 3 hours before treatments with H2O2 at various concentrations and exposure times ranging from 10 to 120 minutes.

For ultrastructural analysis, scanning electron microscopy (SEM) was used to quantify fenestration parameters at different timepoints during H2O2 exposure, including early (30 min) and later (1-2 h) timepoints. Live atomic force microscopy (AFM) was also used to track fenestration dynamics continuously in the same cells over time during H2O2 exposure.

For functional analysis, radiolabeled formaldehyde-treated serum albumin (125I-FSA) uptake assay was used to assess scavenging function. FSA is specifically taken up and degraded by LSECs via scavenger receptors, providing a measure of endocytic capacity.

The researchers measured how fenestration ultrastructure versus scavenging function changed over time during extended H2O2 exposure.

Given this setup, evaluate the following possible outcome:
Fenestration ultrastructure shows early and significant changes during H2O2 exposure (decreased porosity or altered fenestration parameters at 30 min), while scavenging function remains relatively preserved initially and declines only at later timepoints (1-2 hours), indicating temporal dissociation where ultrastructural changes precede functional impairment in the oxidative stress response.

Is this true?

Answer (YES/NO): NO